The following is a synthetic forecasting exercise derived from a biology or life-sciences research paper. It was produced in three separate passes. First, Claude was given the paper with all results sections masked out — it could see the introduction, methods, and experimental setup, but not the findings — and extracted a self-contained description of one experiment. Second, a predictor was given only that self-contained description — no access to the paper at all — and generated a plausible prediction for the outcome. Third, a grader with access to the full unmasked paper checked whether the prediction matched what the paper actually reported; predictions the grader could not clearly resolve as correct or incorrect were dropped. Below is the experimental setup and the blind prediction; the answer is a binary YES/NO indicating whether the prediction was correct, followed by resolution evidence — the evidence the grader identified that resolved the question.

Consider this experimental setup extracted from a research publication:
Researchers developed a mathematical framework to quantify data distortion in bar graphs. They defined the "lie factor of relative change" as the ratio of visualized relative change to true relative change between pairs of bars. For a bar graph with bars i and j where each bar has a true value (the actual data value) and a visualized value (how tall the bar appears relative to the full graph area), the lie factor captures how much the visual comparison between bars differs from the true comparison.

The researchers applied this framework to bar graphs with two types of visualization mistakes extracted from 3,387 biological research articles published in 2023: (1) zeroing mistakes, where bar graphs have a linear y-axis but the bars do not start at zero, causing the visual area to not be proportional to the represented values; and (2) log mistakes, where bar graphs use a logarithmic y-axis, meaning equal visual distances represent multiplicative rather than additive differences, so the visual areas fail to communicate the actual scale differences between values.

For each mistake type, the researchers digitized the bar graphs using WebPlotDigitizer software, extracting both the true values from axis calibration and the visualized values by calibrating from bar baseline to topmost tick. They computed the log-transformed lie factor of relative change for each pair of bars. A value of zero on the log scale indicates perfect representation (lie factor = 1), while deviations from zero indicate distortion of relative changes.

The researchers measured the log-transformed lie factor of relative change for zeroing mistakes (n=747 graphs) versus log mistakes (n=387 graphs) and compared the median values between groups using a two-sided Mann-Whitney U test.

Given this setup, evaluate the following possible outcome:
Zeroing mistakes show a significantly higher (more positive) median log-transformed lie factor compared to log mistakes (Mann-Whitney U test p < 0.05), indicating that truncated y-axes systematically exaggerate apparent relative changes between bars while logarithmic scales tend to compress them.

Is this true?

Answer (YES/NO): YES